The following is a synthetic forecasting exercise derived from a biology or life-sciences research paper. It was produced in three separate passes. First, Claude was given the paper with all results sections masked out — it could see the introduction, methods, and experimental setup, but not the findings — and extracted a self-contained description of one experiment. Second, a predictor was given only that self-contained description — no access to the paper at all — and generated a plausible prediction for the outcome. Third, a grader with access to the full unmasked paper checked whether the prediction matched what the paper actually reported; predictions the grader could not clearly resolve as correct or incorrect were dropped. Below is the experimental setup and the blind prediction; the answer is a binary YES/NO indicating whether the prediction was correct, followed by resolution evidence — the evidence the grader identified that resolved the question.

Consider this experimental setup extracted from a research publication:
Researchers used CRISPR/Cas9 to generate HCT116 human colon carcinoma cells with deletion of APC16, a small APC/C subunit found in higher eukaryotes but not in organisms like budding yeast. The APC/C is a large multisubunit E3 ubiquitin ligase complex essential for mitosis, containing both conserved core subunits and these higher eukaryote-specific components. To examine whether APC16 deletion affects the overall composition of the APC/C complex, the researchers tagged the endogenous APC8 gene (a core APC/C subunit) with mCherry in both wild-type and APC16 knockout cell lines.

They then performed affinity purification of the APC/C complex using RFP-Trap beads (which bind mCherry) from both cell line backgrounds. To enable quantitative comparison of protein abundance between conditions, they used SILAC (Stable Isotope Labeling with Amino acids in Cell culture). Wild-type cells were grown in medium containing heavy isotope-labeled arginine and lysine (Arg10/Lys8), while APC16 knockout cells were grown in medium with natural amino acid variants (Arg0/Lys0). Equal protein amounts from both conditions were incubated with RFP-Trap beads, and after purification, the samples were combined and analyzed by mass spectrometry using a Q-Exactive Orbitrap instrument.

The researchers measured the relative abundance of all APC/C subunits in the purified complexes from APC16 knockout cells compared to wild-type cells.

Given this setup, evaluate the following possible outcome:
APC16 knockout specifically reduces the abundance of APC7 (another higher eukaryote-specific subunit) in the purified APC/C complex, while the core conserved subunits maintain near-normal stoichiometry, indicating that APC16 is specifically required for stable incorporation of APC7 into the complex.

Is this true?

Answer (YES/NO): YES